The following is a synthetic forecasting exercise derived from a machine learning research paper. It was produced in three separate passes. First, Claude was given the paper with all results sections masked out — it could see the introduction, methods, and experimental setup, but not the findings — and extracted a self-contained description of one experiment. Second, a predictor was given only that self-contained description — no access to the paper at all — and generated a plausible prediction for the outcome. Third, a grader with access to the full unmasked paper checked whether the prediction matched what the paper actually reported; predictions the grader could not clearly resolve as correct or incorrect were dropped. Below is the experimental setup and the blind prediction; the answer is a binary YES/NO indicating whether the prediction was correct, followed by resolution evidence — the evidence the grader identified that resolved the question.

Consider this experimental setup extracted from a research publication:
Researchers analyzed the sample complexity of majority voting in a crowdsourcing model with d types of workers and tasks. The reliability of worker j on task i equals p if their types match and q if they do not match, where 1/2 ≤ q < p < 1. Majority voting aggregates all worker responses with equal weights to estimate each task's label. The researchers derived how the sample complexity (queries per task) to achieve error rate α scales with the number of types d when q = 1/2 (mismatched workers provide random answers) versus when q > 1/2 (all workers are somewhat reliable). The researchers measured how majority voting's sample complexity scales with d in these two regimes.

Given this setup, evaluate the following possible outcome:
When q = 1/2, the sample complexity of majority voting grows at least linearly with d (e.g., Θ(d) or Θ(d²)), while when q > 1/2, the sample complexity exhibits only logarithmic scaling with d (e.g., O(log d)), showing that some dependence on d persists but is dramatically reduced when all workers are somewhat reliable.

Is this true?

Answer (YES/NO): NO